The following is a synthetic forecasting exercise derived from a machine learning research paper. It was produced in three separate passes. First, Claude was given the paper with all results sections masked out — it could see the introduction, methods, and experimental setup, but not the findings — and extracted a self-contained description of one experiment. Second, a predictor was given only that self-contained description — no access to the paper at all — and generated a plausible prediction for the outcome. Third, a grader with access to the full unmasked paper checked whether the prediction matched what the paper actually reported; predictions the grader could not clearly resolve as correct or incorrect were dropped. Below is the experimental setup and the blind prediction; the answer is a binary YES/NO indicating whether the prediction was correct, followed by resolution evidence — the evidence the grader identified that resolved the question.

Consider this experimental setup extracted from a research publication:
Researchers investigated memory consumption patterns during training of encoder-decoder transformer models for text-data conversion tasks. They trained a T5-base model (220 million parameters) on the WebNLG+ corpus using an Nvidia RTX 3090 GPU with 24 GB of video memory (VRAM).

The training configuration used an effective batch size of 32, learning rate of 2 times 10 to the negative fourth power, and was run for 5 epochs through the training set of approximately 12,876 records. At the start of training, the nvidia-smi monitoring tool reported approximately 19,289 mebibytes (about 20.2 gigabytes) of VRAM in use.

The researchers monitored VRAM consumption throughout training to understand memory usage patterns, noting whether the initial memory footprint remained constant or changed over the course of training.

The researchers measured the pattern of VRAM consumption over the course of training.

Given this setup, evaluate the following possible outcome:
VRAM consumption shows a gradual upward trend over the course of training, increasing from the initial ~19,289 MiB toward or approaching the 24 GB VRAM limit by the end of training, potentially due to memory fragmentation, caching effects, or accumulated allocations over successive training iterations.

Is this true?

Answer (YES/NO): NO